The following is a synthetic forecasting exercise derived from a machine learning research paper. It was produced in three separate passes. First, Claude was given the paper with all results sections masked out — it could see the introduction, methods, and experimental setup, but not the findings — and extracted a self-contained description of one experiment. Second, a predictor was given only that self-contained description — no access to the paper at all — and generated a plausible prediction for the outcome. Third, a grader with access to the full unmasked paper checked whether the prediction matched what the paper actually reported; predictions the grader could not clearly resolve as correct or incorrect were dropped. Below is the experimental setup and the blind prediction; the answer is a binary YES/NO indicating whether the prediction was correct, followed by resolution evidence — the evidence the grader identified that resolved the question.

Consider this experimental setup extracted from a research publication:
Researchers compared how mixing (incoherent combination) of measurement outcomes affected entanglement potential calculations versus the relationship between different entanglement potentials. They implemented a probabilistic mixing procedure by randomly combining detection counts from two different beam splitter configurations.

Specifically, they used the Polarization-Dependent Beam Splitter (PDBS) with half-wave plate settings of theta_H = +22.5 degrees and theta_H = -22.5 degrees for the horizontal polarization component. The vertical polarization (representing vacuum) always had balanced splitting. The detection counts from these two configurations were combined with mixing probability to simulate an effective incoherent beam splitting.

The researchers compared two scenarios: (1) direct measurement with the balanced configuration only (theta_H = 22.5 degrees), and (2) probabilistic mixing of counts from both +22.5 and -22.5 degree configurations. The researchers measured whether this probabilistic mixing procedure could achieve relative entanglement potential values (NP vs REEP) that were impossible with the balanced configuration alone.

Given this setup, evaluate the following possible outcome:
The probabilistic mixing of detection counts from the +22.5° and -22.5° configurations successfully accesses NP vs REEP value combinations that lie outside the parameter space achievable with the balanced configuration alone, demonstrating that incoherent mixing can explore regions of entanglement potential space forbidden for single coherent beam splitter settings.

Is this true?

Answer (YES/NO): YES